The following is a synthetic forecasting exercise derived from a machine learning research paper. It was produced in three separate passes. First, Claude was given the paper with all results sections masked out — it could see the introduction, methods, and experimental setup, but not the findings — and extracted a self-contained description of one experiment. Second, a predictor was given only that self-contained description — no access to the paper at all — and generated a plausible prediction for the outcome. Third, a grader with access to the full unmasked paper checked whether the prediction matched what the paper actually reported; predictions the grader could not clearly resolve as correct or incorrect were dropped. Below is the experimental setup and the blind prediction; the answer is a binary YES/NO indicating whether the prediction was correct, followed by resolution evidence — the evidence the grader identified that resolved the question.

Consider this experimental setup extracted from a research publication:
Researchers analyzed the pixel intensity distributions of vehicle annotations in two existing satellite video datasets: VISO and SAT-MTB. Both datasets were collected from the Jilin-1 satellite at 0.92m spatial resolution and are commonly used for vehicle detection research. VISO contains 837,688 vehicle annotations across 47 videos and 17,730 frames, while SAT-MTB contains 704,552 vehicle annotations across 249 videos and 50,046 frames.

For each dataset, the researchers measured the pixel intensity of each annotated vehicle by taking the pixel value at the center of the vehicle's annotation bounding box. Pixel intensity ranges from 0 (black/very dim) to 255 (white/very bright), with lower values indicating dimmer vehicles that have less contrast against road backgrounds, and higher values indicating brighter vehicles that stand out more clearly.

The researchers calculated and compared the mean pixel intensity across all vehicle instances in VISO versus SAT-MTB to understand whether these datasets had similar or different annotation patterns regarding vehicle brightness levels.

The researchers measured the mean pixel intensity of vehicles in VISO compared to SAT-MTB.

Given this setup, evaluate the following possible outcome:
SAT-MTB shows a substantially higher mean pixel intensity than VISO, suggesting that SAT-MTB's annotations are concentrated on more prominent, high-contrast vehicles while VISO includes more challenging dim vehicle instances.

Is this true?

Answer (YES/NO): NO